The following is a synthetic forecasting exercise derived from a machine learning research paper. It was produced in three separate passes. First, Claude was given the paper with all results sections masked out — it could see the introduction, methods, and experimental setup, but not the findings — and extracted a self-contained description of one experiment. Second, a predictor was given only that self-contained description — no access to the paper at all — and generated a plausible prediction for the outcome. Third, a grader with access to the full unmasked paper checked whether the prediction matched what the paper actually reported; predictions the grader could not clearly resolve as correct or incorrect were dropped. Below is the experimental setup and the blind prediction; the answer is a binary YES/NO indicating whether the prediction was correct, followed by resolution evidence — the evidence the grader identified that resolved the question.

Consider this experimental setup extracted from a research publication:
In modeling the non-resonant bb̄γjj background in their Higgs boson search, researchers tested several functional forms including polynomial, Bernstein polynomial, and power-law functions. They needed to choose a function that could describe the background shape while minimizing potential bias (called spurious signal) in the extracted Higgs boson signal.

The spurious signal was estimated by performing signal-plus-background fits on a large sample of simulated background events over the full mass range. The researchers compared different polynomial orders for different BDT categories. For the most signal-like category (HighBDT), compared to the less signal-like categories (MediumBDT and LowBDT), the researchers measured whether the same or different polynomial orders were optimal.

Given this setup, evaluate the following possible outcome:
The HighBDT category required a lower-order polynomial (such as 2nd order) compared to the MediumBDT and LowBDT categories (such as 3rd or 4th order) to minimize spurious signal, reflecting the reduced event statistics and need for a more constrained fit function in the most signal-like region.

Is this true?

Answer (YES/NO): NO